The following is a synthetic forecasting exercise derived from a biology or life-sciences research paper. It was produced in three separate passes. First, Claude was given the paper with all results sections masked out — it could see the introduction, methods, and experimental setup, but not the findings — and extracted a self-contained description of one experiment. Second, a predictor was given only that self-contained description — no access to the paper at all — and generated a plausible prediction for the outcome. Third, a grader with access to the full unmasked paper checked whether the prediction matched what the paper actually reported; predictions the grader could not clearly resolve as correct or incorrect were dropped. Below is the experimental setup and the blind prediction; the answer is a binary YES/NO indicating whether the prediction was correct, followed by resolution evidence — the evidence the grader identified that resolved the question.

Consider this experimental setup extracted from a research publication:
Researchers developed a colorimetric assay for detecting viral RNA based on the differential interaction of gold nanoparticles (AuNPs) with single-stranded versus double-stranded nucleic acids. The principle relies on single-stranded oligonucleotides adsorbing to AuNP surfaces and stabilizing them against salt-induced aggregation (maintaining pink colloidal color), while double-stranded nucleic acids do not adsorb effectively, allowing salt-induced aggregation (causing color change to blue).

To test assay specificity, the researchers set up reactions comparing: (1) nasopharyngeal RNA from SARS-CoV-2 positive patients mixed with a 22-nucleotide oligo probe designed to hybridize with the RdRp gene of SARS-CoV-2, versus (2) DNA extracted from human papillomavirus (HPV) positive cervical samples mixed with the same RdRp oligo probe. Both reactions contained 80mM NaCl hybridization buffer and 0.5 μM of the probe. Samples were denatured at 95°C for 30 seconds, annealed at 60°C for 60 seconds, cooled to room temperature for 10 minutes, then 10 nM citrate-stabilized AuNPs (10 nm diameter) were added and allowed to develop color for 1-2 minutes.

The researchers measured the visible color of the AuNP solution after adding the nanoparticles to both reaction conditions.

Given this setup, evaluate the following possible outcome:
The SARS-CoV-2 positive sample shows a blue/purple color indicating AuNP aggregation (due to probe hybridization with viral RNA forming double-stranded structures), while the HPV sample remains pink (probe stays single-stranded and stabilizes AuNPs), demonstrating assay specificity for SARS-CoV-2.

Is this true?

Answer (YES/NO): YES